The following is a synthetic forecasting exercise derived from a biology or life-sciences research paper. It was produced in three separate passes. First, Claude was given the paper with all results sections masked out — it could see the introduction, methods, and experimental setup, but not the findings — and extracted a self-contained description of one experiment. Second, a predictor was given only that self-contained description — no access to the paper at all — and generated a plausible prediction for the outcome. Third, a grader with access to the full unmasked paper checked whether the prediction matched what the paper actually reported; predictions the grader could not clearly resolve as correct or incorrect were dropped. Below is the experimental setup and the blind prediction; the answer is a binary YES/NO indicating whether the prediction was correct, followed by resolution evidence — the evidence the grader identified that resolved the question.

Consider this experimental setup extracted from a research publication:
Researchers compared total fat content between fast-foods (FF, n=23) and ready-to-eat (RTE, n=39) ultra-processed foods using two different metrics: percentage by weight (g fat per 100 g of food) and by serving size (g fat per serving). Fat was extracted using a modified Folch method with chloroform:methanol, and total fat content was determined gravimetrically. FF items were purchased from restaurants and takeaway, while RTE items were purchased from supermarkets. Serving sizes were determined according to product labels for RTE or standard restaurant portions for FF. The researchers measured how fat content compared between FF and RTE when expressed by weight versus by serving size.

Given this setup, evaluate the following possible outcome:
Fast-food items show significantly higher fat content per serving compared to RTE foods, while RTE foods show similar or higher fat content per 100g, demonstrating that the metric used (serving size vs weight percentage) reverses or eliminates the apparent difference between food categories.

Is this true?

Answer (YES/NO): YES